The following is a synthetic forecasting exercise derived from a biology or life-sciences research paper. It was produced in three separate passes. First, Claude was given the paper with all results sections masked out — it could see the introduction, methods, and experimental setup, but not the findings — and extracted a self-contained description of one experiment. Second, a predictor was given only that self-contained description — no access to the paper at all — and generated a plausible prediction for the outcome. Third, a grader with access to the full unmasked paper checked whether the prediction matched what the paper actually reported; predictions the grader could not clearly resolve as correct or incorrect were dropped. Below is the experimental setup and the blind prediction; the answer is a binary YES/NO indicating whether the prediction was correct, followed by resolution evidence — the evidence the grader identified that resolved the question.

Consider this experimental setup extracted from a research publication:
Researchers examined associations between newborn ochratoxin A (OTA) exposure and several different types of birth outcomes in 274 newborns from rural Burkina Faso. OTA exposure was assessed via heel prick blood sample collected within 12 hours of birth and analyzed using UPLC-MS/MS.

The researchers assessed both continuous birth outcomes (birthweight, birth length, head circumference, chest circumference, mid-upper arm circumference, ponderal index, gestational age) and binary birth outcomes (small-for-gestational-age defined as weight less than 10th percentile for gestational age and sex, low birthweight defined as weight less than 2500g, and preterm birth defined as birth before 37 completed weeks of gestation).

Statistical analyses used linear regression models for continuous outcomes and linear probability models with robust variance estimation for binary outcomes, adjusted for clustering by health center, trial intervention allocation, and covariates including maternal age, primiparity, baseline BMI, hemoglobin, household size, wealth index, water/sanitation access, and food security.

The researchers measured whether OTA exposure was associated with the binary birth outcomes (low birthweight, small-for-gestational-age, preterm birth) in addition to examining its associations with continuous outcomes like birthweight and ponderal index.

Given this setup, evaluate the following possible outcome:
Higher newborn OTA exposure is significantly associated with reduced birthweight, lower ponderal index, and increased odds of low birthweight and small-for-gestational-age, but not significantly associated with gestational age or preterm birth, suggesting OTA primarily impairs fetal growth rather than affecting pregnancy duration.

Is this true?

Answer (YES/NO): NO